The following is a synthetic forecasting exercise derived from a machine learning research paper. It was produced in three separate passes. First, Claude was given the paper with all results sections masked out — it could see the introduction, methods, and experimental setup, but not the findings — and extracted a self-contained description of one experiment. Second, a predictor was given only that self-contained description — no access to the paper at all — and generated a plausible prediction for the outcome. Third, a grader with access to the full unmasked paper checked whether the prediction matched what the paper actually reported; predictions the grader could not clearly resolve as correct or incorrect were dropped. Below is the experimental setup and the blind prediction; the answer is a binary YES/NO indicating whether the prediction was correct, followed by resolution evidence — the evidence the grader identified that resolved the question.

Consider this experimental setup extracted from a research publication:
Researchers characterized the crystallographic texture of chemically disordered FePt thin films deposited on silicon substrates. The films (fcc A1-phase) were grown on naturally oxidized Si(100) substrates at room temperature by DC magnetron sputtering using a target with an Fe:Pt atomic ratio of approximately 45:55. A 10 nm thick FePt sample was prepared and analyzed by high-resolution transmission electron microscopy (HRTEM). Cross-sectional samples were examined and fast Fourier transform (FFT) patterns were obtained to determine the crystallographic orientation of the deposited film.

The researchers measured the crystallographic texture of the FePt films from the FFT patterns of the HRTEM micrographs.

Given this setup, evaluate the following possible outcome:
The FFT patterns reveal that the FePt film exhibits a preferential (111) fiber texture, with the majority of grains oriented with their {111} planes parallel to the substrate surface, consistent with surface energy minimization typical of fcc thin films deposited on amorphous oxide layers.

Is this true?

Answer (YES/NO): NO